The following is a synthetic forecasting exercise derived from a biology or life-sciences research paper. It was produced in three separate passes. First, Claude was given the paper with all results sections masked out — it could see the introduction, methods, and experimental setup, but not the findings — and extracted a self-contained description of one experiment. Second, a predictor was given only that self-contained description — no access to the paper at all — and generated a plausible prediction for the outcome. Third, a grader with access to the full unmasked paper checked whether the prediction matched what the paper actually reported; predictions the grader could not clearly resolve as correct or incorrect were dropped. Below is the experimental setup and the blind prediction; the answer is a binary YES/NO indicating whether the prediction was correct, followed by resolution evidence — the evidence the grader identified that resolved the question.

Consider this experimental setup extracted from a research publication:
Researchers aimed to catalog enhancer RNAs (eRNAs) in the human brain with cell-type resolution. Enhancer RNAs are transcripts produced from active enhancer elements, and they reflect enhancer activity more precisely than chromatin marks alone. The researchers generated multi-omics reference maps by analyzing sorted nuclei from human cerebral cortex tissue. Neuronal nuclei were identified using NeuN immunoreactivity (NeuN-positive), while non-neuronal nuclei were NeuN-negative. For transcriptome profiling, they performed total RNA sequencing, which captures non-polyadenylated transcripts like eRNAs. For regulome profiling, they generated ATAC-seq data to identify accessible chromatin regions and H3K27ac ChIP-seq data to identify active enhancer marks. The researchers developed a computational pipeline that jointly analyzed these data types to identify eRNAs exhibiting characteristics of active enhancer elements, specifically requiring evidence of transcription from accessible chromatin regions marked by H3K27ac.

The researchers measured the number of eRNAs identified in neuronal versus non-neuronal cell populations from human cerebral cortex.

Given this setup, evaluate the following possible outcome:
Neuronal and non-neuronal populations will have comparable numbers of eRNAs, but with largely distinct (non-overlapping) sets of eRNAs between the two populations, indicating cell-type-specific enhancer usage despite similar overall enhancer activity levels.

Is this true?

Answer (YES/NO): NO